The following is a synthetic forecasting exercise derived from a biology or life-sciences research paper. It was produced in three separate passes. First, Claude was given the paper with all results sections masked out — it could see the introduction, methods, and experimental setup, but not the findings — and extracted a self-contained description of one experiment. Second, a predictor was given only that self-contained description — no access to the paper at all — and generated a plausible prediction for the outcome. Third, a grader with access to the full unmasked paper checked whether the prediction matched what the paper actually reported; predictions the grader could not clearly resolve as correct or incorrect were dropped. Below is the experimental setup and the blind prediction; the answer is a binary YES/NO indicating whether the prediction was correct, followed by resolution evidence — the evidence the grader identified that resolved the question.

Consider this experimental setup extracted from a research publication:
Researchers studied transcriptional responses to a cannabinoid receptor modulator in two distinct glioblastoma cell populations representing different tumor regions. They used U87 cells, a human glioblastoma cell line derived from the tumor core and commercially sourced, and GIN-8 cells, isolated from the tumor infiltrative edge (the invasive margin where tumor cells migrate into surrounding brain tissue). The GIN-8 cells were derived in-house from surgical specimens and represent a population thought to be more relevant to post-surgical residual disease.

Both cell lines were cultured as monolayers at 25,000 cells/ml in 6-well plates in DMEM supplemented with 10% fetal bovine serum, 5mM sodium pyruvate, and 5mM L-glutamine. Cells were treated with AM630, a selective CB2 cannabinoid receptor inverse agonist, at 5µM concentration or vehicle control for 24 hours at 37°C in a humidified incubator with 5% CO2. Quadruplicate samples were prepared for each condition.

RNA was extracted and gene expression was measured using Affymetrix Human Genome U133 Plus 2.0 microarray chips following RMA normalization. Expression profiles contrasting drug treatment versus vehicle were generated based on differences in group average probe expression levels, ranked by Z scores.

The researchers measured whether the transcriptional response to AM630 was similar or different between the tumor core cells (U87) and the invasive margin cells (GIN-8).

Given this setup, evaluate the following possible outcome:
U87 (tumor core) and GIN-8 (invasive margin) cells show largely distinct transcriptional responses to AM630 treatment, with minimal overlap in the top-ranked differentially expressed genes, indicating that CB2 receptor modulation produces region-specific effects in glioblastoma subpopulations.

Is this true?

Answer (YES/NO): YES